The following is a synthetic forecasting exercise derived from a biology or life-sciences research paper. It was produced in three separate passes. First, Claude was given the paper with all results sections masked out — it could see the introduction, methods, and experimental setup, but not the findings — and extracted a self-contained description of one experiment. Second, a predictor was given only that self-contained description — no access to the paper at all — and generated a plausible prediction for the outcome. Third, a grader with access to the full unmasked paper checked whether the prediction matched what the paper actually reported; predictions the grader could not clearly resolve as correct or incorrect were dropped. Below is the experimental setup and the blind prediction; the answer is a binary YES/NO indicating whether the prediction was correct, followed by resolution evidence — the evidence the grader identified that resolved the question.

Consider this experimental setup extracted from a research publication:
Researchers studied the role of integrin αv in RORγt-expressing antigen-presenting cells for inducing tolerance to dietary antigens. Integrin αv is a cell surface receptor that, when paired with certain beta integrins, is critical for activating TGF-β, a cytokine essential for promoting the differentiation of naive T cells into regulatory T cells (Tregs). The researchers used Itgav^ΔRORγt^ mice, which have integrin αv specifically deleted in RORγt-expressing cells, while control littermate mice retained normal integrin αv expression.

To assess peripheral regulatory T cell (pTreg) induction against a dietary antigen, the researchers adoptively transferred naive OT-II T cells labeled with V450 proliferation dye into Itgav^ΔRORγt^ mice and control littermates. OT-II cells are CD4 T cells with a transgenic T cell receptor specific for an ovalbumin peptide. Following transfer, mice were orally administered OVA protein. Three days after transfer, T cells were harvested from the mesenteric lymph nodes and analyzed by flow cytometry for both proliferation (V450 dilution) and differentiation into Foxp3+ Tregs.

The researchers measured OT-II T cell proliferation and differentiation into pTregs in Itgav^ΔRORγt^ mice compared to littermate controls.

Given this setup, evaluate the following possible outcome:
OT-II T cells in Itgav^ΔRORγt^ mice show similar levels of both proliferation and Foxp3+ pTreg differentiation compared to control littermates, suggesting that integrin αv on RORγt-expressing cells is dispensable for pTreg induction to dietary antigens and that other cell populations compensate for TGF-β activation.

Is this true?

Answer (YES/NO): NO